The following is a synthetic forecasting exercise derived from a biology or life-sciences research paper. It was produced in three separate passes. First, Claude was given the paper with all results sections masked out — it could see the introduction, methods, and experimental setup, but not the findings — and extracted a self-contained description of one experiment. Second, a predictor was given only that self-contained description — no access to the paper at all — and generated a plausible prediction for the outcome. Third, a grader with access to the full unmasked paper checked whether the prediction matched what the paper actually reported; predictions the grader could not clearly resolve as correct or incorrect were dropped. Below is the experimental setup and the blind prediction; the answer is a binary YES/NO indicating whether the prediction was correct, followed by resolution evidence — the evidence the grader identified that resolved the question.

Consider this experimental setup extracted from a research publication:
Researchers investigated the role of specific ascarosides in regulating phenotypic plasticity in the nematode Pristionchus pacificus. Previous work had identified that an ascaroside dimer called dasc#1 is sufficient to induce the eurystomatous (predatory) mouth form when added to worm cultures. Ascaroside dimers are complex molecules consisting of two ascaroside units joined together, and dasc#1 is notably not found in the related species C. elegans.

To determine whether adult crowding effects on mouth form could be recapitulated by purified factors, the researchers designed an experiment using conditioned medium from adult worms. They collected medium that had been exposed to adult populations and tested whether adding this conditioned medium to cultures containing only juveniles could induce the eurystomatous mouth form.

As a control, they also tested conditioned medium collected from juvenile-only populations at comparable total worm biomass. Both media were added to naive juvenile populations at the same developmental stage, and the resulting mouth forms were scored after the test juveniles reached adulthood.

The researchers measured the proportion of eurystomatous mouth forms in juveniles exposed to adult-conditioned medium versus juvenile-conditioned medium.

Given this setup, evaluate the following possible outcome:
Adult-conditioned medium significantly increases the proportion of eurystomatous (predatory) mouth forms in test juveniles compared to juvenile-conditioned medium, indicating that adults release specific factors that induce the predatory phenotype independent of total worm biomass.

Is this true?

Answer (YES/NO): YES